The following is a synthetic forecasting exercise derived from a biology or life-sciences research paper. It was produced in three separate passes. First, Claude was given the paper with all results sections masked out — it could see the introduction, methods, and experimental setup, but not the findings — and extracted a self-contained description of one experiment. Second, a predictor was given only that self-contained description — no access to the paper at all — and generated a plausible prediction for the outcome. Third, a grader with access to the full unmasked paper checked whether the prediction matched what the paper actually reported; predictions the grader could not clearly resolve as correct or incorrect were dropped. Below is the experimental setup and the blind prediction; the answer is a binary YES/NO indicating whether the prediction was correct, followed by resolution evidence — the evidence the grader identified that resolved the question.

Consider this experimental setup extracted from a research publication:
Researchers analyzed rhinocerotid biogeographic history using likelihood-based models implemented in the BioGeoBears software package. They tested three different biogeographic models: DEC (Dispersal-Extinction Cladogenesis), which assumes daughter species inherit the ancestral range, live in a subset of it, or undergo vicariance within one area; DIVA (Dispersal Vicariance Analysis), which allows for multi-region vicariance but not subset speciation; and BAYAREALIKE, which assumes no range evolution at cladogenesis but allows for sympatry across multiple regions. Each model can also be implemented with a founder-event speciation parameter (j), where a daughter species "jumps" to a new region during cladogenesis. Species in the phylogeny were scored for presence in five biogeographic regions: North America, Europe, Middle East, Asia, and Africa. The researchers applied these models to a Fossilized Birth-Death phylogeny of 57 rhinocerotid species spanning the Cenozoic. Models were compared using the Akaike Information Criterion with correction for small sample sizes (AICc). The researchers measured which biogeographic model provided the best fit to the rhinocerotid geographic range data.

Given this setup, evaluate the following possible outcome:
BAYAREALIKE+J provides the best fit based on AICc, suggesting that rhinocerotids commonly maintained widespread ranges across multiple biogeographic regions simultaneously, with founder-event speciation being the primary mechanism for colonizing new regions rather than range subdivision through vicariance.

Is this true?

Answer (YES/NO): YES